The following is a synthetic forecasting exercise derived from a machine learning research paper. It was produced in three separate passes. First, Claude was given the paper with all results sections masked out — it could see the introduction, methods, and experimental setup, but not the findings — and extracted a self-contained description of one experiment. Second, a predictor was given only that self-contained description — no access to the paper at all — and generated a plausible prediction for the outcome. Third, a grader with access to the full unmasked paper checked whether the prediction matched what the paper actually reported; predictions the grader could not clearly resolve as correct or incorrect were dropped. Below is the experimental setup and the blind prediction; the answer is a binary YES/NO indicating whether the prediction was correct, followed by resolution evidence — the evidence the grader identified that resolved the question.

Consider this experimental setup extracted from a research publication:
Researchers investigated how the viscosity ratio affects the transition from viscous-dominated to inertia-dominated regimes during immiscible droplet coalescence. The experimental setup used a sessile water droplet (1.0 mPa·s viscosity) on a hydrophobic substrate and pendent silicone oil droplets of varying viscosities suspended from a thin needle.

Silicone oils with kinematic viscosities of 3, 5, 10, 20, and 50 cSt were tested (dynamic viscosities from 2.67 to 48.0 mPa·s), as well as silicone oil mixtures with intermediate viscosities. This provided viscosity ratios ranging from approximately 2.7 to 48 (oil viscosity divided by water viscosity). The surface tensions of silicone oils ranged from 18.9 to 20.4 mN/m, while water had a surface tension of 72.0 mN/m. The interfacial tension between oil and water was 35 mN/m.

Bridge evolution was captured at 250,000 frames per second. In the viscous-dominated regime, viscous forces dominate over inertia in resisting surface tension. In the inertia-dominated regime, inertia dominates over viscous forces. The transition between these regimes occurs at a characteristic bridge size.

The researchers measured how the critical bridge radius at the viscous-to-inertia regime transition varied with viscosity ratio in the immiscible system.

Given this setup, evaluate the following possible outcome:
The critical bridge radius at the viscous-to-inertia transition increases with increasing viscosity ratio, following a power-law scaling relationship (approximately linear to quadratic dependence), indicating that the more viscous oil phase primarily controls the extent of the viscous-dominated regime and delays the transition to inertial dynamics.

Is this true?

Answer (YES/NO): YES